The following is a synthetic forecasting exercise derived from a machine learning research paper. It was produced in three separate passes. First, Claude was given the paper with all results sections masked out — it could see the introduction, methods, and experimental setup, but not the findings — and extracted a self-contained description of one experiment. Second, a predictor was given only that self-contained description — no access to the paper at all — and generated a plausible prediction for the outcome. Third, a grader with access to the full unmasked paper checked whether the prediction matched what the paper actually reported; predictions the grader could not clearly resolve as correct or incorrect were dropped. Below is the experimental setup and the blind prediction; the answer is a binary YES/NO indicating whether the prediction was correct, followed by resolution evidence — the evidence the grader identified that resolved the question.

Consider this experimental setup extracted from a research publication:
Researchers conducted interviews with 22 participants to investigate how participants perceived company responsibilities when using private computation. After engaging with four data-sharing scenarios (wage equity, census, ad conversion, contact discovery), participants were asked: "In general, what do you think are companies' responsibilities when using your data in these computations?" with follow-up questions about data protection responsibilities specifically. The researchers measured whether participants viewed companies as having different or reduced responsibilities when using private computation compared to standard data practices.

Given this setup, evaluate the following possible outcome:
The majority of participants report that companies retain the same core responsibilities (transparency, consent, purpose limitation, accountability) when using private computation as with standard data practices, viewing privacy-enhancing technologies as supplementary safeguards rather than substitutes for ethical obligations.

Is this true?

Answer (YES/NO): YES